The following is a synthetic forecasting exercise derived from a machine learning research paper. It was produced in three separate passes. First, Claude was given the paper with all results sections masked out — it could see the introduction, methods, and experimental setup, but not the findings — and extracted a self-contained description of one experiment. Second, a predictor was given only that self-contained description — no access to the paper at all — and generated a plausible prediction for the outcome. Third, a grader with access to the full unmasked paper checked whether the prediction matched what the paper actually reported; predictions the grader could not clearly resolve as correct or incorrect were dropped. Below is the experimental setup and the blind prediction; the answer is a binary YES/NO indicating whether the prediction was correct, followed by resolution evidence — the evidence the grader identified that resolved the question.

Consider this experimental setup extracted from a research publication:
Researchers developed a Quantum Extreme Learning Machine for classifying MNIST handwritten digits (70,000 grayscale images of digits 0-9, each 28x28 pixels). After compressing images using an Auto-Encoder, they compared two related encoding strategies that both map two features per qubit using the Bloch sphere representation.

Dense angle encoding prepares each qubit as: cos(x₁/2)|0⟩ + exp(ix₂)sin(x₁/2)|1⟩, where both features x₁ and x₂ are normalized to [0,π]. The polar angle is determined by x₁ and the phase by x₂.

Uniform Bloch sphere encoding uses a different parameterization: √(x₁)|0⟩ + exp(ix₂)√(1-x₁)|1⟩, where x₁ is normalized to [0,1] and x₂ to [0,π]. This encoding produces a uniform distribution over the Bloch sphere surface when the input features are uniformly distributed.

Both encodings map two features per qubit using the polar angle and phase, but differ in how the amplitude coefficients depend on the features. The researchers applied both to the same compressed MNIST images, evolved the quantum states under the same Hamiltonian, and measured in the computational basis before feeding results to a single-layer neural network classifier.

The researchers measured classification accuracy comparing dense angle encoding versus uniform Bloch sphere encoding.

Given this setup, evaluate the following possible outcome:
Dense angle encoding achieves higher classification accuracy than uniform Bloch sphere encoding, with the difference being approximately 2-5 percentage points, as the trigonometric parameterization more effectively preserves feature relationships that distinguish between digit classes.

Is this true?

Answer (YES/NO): NO